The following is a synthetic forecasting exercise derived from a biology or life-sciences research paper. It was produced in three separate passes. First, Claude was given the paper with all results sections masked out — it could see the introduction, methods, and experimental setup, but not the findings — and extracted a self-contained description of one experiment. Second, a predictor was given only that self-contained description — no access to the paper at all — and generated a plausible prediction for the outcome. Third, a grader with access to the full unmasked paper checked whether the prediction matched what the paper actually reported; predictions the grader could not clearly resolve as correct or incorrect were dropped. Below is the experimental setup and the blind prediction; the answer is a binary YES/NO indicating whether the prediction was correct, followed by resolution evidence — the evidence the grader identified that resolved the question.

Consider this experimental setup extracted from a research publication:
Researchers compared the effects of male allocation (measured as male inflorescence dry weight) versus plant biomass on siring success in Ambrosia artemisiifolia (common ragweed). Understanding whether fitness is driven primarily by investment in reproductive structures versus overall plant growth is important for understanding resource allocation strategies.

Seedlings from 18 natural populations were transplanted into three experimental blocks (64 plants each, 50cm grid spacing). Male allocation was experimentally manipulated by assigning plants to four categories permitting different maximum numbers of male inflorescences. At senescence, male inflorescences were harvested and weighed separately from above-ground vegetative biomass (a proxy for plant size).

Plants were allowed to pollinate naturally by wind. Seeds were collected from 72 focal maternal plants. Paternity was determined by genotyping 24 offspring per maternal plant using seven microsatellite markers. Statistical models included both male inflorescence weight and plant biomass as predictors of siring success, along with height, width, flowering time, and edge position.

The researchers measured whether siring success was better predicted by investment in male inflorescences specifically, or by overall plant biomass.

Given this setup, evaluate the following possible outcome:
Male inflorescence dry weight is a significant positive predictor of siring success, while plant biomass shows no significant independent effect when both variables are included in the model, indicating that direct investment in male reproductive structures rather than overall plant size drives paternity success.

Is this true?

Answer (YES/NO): YES